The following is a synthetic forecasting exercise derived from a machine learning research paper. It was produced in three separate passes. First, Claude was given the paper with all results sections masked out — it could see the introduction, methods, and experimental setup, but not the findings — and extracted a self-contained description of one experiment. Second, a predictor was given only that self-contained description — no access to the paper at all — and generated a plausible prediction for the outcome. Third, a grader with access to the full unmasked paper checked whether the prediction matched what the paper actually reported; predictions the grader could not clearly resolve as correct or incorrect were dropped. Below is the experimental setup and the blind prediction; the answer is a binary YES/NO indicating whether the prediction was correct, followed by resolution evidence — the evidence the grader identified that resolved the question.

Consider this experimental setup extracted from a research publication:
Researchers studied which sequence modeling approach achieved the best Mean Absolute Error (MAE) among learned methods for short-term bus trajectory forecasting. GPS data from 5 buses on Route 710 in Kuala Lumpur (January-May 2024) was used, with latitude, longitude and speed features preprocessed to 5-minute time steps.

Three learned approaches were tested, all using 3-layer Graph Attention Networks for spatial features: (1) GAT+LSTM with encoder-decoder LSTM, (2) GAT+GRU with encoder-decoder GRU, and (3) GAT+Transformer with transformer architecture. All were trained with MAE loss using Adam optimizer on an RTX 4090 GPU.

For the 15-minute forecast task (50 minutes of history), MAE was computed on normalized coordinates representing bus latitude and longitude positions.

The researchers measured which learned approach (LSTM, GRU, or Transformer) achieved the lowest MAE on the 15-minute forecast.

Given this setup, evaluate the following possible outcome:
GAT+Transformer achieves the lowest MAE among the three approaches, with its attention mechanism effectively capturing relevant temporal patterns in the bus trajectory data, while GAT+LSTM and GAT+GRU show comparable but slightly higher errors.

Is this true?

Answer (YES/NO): NO